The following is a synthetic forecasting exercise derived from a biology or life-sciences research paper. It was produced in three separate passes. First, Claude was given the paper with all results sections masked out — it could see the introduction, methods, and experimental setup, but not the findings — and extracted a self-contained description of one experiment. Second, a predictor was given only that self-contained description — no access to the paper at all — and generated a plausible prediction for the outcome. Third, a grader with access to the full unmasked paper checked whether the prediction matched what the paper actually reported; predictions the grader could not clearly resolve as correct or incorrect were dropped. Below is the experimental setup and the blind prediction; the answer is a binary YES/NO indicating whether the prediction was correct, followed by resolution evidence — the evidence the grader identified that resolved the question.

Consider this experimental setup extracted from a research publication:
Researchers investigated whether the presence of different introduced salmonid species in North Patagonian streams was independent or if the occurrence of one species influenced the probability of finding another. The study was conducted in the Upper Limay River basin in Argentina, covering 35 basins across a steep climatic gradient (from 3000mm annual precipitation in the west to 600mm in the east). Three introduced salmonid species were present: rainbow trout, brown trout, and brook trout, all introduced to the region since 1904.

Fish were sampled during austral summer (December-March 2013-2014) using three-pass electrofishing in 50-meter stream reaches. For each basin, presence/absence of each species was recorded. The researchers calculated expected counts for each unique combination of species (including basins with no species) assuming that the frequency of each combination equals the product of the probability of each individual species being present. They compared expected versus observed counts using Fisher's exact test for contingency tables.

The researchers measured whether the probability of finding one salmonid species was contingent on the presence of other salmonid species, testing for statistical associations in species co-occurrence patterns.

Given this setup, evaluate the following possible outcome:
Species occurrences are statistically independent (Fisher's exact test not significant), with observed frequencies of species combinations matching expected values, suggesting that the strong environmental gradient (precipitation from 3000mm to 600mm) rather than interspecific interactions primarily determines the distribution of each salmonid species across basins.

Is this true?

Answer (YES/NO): YES